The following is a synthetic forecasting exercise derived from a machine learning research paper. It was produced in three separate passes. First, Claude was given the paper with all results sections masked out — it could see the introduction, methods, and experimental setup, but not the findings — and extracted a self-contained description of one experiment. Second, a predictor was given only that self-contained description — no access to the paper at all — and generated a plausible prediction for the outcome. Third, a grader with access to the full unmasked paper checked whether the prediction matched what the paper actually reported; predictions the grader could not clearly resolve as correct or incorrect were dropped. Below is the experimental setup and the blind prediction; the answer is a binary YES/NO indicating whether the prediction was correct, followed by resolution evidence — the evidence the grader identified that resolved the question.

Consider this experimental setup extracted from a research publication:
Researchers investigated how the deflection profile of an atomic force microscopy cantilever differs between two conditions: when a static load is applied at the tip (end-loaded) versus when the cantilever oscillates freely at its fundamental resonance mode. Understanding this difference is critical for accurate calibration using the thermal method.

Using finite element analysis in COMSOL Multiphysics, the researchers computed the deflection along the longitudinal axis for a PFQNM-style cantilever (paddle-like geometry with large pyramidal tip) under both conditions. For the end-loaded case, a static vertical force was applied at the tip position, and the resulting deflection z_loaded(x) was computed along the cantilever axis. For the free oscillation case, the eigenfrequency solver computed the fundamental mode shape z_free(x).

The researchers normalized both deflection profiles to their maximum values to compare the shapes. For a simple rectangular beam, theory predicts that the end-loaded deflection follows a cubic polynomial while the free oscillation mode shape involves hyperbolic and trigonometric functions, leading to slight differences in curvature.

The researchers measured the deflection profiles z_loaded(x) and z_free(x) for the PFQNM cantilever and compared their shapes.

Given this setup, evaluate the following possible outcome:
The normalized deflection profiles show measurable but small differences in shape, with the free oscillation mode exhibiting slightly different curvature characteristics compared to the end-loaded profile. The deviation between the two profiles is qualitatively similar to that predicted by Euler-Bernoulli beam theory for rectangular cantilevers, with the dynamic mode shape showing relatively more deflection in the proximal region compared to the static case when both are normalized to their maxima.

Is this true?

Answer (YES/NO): NO